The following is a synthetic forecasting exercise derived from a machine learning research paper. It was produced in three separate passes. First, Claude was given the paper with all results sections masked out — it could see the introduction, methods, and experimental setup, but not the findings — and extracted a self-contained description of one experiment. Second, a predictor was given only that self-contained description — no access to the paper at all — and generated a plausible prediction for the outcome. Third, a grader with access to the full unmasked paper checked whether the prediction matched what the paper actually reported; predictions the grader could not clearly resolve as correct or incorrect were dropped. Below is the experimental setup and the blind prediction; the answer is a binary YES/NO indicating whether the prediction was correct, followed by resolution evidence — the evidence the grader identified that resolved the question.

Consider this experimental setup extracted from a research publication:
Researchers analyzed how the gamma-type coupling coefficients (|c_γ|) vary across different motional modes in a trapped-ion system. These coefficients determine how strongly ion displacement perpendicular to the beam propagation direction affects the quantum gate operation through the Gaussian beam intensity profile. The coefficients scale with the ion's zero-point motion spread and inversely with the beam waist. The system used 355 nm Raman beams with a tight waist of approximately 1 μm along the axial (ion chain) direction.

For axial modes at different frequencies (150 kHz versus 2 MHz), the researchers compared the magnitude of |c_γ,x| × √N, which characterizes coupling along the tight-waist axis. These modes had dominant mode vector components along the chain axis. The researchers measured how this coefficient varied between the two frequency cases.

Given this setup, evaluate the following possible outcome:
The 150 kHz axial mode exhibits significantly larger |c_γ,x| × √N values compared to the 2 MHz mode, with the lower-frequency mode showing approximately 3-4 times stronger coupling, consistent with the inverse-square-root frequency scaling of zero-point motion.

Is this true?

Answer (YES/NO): NO